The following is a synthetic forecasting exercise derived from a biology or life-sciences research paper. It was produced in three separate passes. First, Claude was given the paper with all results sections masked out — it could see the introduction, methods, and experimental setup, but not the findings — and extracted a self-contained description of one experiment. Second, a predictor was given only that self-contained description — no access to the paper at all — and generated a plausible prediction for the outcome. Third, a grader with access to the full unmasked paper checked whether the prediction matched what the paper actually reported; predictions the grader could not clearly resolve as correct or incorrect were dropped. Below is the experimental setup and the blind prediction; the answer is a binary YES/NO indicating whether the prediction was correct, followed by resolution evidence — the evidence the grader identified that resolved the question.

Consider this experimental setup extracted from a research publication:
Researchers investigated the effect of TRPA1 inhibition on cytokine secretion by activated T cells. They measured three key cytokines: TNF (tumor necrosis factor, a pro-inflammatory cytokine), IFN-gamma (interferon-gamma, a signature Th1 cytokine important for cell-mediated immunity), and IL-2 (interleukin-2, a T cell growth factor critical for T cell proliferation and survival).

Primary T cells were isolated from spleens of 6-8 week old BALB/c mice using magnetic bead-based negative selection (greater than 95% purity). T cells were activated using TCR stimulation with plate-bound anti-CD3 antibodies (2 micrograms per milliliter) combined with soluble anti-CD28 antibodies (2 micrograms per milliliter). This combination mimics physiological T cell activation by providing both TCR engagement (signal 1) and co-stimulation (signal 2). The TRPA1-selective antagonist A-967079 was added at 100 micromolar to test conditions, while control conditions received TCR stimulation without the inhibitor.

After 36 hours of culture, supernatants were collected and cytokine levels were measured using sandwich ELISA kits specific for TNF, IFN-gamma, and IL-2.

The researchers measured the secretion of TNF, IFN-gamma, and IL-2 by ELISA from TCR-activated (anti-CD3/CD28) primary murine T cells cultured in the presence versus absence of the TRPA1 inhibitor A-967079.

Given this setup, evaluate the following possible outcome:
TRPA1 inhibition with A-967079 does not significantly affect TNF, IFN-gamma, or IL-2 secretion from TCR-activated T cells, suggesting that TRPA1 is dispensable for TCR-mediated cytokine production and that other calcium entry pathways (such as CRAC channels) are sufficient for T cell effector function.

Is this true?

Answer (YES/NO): NO